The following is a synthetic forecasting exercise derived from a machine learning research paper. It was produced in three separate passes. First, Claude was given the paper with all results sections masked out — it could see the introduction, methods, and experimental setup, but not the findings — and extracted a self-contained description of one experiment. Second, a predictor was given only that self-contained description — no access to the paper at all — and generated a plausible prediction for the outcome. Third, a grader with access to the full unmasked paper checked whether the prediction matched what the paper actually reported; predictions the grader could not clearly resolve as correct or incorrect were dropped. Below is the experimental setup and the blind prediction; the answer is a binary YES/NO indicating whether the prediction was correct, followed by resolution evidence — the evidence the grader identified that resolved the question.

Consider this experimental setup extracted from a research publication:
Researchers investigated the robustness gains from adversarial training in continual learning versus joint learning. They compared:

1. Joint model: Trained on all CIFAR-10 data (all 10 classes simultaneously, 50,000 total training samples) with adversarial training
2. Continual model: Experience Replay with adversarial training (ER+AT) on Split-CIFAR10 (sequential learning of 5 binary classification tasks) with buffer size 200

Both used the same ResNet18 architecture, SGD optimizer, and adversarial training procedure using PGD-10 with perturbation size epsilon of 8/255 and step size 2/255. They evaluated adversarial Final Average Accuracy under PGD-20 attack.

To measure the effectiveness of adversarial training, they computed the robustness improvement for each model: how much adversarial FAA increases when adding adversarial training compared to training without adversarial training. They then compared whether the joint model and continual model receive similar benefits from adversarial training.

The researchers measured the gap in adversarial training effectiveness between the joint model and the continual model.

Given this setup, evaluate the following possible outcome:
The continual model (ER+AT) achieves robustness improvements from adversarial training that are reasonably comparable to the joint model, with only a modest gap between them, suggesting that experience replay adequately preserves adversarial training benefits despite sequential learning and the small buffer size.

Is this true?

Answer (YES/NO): NO